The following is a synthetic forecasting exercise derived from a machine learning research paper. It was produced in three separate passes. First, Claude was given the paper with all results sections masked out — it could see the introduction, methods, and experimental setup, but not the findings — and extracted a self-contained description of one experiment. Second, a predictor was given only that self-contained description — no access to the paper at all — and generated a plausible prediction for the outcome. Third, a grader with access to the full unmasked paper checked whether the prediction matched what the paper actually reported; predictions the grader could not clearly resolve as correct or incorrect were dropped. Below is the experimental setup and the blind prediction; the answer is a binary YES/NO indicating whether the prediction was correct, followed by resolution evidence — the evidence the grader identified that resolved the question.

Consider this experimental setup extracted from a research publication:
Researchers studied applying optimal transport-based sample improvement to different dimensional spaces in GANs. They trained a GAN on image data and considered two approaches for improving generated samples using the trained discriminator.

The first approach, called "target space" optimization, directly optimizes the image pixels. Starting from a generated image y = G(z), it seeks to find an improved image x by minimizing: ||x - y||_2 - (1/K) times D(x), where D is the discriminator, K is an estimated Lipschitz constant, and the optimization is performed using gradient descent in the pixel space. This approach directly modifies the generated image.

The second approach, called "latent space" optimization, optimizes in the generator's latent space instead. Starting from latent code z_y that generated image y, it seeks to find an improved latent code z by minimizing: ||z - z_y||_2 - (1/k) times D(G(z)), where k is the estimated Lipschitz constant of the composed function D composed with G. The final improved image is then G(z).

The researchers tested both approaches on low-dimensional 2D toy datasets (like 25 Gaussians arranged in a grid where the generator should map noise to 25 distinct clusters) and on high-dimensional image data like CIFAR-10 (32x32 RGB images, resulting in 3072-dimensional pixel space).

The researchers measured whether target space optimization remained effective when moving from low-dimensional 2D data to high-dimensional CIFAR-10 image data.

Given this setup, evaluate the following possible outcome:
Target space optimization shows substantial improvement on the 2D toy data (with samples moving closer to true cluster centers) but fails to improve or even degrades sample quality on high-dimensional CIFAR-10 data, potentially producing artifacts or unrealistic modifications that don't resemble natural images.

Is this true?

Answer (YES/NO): YES